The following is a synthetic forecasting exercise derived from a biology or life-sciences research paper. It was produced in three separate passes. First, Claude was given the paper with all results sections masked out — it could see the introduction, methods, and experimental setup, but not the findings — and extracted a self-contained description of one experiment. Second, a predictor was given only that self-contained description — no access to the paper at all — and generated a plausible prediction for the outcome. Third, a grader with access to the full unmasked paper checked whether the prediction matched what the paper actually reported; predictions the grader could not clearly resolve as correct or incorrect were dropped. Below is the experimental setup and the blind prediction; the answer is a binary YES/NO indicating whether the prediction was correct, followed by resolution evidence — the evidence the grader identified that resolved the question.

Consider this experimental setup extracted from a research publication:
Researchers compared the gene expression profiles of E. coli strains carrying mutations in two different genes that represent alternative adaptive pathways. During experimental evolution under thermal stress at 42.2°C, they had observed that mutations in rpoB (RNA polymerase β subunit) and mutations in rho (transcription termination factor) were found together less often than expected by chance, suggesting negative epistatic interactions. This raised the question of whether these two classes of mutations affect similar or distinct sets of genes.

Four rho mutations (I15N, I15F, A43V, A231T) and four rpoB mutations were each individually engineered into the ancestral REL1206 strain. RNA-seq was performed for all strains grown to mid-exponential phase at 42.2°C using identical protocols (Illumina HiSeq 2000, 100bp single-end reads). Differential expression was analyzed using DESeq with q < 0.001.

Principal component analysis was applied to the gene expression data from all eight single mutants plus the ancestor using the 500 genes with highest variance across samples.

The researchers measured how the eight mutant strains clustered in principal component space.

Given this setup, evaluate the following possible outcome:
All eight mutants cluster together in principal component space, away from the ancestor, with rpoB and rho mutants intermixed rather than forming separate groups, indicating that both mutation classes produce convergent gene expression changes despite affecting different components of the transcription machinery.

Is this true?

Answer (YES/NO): NO